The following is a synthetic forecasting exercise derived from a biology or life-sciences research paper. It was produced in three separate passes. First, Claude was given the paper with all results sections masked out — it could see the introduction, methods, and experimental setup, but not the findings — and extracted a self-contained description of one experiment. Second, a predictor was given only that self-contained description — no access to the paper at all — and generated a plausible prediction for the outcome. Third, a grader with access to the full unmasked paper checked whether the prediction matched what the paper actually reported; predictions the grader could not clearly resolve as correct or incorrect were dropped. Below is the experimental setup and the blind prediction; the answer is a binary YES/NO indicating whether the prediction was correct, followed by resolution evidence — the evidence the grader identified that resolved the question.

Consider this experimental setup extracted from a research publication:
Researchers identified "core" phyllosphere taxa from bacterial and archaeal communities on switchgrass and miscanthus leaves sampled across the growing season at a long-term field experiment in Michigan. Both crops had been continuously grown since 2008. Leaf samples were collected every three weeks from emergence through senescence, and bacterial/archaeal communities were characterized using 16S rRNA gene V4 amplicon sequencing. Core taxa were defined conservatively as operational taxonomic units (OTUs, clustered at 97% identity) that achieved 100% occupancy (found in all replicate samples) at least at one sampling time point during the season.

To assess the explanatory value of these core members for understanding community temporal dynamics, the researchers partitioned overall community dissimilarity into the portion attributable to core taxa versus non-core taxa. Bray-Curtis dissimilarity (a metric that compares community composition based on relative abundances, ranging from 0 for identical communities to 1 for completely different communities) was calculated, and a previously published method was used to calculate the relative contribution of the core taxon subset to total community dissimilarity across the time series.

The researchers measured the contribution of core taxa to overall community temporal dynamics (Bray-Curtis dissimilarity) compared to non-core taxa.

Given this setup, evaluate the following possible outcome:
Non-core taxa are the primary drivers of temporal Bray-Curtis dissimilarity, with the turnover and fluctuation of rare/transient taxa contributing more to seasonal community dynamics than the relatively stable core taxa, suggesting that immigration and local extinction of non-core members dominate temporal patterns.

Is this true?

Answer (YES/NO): NO